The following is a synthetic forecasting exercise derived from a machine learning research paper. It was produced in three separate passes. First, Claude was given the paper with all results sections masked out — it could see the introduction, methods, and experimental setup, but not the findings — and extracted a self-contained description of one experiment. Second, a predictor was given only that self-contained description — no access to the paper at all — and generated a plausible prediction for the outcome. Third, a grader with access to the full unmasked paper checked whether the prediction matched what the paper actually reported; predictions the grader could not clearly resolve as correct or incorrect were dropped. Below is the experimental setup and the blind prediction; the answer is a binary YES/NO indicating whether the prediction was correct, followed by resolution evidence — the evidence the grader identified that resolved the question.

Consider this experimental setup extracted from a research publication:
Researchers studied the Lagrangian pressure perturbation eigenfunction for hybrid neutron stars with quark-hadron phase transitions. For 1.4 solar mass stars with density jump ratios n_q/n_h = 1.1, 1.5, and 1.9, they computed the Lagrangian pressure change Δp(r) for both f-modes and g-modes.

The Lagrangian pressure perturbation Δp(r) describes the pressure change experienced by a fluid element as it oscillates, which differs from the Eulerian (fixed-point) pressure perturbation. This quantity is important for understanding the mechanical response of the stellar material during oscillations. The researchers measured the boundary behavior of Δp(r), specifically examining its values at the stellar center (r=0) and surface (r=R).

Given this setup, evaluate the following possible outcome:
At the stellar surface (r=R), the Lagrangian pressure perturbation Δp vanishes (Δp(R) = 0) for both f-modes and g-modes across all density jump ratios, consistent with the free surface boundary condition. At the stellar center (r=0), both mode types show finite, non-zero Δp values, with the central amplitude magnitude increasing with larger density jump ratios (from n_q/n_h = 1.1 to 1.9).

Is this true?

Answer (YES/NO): NO